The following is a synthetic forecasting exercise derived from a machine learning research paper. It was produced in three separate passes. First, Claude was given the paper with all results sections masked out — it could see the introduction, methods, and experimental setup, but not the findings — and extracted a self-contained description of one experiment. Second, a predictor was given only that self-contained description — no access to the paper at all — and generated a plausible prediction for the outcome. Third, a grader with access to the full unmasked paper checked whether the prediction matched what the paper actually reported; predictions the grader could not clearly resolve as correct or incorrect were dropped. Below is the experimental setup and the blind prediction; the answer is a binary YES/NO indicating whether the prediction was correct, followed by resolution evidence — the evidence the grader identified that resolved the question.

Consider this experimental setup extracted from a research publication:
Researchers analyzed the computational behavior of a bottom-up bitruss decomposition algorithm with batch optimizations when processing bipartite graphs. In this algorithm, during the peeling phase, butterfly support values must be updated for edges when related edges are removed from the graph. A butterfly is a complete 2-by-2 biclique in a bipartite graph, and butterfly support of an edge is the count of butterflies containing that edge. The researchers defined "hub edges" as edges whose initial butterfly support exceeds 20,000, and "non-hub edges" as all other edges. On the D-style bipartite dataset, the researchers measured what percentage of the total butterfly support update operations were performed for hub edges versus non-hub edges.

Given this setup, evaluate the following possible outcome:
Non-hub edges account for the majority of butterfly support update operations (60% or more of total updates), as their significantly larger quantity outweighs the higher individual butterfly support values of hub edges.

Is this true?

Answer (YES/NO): NO